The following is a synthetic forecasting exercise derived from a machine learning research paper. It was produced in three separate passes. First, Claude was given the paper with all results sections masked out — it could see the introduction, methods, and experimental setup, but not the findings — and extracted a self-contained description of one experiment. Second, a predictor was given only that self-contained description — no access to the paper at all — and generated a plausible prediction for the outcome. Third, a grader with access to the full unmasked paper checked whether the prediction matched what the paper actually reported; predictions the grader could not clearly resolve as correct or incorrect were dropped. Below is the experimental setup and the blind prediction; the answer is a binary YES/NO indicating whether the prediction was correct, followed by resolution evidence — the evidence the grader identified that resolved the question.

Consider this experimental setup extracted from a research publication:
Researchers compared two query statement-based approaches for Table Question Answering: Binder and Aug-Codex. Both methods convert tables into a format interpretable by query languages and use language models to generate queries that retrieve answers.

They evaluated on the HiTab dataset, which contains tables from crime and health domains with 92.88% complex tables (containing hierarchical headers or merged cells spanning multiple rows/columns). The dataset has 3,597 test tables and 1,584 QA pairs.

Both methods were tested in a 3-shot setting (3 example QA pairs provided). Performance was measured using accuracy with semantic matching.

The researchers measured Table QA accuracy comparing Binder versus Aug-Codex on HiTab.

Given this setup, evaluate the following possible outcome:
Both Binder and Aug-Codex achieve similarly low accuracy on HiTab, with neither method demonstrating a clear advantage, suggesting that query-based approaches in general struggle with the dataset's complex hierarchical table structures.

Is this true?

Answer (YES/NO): NO